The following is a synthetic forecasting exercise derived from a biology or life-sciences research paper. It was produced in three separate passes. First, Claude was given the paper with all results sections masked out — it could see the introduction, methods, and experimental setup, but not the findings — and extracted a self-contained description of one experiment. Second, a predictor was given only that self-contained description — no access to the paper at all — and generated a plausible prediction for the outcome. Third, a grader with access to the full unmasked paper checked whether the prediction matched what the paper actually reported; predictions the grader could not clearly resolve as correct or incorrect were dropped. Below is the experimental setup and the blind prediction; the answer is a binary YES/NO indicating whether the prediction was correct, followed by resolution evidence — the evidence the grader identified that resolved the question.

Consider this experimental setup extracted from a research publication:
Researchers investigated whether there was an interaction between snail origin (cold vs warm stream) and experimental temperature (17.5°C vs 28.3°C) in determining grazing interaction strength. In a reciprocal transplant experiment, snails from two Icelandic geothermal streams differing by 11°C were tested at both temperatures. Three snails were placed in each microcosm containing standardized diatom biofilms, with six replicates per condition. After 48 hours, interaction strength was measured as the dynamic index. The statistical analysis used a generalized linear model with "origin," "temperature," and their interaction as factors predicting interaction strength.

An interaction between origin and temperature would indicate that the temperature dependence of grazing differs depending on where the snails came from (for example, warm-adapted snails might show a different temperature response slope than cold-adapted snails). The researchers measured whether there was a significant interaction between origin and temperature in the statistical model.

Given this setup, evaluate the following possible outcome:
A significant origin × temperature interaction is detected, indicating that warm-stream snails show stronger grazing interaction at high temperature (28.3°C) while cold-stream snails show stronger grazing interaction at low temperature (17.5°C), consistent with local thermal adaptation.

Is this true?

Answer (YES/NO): NO